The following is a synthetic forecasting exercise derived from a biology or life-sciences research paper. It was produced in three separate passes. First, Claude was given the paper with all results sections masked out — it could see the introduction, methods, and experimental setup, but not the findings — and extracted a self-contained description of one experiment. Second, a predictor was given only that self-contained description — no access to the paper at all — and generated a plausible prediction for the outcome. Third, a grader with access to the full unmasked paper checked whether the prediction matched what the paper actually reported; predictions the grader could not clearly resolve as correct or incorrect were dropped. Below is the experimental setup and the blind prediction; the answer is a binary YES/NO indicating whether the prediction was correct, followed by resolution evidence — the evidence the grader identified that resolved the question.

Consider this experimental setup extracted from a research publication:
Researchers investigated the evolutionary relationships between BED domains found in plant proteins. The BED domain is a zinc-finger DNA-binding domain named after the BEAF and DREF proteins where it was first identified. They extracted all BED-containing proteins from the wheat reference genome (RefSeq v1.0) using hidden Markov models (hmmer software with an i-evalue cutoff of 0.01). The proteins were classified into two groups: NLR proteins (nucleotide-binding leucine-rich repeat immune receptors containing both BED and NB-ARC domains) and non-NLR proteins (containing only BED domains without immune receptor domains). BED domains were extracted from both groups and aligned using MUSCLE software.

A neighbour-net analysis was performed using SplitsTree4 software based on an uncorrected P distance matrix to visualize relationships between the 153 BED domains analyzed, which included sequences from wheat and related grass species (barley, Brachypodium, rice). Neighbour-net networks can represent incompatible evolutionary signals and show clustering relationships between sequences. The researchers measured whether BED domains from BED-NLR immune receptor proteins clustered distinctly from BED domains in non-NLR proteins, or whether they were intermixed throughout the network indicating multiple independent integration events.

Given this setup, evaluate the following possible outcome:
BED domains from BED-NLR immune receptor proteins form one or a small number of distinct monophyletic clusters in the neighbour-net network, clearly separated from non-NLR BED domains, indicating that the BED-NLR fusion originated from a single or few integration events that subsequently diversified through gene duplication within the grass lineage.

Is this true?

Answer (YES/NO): YES